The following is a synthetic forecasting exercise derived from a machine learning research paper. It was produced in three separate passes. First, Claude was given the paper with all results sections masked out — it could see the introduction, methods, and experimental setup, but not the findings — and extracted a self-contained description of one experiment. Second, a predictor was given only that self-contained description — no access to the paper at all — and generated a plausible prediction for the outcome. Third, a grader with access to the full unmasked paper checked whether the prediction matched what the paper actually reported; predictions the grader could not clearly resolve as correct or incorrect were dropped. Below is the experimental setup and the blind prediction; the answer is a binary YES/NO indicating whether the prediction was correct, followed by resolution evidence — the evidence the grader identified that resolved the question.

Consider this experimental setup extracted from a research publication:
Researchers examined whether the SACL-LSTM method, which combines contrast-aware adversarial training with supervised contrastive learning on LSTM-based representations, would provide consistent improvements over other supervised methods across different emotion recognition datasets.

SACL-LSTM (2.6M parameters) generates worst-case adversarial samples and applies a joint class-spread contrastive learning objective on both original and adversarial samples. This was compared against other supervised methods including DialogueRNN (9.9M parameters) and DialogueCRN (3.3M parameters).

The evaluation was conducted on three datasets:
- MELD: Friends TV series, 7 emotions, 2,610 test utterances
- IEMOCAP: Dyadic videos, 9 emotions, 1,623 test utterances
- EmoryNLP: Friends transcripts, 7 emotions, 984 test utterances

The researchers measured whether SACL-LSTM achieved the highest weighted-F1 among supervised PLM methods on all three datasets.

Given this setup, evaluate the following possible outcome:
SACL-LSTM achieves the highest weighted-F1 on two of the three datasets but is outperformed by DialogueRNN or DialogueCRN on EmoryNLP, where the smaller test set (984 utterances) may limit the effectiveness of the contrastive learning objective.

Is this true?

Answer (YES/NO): NO